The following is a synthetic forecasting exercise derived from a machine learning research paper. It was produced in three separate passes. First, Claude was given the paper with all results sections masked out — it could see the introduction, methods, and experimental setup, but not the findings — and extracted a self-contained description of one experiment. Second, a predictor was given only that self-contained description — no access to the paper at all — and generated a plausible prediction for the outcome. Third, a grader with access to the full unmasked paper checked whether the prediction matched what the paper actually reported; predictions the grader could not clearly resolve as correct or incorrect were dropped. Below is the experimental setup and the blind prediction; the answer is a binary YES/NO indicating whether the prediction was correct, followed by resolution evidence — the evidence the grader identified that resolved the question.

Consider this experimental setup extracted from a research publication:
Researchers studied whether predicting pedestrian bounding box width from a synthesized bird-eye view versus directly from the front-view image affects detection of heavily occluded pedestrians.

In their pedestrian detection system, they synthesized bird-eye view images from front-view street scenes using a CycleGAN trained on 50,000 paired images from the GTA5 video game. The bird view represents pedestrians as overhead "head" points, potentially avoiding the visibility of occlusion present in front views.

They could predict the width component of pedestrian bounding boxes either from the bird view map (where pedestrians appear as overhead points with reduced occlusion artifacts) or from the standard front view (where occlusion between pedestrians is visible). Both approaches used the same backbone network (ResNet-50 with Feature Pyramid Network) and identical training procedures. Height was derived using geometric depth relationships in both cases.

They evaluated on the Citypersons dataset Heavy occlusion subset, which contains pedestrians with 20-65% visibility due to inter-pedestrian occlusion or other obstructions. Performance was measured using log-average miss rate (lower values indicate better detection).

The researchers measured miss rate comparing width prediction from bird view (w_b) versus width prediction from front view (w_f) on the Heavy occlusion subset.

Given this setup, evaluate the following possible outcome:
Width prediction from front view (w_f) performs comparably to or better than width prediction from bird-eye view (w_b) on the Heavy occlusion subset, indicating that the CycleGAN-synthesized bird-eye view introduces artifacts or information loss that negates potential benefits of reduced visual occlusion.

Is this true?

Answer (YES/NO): NO